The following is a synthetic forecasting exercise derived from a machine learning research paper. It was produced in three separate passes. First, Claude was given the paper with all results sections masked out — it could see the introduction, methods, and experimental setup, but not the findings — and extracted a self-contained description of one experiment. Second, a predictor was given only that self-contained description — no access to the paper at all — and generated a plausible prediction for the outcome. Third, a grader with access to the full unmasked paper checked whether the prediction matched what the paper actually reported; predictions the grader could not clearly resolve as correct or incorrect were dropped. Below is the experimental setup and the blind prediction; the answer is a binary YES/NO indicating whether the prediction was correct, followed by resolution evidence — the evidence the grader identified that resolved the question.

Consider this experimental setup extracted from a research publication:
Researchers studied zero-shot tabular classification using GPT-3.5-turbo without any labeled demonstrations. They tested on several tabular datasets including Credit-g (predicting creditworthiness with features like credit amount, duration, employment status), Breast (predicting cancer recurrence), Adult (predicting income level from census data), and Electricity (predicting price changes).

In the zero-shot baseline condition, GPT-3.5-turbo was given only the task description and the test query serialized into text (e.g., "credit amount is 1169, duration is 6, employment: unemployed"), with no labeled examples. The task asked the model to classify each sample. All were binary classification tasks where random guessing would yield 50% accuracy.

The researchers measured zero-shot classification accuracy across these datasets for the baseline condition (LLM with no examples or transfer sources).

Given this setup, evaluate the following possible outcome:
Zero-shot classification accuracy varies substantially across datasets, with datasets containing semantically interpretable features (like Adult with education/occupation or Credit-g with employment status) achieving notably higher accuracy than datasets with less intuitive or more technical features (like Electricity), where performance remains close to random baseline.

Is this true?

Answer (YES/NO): NO